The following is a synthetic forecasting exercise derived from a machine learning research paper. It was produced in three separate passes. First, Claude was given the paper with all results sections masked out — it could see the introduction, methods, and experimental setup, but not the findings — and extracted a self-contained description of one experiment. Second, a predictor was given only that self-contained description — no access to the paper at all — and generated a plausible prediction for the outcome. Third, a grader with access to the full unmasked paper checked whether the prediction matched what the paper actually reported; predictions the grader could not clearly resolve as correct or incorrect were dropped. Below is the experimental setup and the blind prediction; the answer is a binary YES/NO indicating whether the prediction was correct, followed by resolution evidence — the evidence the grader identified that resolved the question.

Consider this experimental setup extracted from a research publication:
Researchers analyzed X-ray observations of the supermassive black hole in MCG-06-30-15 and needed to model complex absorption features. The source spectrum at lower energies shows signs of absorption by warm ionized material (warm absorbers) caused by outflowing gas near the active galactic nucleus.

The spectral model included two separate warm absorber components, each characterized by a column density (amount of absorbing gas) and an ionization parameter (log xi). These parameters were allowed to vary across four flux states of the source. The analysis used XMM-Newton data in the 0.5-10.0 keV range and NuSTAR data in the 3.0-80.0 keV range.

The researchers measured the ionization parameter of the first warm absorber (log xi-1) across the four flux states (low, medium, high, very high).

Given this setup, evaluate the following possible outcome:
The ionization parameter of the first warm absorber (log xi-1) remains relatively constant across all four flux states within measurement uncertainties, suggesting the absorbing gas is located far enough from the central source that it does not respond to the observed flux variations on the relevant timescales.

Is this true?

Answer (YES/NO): NO